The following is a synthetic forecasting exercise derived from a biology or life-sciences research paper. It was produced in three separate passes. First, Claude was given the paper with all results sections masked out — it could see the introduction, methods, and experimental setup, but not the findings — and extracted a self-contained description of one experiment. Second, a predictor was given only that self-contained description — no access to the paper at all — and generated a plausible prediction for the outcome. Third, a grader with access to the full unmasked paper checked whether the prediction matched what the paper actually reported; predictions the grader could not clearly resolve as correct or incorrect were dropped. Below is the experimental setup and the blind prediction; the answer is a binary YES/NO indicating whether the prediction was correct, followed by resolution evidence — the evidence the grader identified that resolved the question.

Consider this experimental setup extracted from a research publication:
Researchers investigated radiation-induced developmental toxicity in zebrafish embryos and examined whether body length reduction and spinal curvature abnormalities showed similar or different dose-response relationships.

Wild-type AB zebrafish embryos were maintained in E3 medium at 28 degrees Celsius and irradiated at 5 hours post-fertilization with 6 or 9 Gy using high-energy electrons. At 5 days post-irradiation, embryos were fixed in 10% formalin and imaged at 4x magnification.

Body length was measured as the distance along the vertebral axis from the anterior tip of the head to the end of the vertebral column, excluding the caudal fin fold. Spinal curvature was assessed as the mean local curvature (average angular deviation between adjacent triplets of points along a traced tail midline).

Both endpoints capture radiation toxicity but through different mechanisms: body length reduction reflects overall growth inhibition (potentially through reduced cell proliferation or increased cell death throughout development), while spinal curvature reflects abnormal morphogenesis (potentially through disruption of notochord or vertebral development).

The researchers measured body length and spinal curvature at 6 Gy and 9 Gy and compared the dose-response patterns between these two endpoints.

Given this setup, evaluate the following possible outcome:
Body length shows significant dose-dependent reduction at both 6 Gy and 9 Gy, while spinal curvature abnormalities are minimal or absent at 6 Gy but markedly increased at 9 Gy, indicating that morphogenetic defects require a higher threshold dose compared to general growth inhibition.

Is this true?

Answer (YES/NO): NO